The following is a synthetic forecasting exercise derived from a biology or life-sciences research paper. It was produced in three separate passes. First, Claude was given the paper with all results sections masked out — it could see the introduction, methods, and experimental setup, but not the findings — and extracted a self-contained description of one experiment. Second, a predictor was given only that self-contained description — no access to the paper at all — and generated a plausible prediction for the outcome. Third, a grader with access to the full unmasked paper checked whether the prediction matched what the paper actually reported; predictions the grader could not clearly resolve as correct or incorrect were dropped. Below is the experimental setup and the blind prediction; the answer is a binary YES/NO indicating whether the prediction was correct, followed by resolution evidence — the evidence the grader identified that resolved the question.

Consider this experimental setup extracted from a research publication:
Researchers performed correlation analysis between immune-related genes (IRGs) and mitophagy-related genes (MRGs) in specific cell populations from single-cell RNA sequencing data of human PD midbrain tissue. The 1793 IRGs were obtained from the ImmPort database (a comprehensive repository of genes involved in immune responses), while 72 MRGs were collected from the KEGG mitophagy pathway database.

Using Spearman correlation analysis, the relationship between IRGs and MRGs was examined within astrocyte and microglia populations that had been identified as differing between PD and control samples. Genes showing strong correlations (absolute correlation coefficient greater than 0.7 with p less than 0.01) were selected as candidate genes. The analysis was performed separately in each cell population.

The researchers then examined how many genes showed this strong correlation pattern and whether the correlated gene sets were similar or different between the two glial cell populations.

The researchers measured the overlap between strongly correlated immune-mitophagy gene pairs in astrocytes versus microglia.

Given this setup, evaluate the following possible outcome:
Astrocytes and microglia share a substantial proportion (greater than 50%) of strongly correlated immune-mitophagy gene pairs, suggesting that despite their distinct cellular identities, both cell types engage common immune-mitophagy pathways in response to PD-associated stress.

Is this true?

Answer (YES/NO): YES